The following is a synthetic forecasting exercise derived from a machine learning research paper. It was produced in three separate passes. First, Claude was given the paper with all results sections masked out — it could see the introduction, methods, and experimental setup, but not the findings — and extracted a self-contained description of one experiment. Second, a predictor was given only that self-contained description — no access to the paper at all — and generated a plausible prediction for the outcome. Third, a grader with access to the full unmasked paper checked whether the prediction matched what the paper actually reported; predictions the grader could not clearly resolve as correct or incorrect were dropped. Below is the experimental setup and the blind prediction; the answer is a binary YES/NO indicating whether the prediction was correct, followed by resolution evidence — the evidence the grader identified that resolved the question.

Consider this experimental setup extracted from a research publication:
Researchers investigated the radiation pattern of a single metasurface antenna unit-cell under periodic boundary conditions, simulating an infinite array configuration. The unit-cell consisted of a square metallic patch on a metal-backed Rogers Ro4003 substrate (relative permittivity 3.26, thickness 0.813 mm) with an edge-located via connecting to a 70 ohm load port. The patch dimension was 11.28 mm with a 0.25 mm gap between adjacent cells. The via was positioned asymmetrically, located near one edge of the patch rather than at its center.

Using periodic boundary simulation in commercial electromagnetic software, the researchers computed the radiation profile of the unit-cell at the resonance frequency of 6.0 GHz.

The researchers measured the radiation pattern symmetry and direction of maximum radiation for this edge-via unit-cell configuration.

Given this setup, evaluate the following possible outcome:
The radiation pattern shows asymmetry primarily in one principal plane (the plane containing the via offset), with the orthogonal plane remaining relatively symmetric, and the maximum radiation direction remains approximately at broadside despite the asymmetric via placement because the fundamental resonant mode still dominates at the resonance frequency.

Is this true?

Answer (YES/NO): NO